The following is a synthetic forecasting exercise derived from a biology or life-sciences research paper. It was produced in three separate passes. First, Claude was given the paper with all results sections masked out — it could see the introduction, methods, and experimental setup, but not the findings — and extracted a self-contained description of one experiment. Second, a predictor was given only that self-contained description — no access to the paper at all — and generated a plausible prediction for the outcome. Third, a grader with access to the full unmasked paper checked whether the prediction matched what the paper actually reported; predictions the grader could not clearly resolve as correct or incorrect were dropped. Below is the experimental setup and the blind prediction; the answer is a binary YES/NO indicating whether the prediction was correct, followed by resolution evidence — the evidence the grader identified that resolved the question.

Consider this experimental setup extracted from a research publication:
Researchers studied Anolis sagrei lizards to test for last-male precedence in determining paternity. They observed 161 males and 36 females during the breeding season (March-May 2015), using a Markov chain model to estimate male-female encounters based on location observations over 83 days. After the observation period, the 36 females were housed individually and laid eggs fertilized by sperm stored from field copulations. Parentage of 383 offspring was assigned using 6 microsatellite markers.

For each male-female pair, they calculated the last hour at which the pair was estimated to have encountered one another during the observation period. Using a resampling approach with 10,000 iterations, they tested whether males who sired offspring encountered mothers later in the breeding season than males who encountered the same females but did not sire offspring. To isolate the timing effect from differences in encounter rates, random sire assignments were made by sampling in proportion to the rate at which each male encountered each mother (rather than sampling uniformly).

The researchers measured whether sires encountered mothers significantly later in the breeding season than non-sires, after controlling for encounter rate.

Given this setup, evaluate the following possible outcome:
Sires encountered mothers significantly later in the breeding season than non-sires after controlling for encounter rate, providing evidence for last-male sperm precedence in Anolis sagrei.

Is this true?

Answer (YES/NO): YES